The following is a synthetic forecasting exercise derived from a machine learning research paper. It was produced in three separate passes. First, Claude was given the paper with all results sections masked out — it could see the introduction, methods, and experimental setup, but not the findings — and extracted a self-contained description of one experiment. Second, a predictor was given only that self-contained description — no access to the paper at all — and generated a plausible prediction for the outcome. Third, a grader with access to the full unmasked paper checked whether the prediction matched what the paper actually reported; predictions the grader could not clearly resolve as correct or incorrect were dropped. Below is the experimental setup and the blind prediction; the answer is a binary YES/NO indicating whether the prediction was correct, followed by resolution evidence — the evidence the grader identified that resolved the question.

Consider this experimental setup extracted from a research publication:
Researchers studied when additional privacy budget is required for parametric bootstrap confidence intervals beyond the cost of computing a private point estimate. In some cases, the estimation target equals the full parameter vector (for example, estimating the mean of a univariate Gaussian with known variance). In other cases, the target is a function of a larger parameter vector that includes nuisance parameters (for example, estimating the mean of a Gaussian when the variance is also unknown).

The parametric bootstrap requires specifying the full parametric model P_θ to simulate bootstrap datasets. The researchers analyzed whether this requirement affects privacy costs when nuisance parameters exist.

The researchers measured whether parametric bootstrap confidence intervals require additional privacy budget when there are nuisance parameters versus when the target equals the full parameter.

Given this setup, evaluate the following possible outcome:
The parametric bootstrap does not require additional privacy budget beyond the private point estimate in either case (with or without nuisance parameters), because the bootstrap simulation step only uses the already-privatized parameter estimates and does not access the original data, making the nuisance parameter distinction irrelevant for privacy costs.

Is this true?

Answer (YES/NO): NO